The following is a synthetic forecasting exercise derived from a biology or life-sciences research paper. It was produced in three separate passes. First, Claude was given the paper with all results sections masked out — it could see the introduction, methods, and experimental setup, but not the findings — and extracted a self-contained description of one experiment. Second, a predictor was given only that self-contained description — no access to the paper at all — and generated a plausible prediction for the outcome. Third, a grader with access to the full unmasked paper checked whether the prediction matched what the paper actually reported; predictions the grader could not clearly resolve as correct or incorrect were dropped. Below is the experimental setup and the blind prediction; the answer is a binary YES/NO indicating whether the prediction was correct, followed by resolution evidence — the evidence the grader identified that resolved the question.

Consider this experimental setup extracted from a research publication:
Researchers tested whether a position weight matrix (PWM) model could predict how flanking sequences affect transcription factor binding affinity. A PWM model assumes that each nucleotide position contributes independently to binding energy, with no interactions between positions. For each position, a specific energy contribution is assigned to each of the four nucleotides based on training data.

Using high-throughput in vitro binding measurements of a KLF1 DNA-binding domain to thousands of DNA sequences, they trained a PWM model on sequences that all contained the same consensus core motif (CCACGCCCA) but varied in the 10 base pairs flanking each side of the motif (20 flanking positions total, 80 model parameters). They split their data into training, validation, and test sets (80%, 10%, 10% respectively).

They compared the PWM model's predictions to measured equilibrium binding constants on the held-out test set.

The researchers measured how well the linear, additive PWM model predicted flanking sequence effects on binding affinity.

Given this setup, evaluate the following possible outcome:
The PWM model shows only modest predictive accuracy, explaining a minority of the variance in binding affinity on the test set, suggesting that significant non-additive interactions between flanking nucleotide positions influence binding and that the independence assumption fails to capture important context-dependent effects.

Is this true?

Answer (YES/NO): NO